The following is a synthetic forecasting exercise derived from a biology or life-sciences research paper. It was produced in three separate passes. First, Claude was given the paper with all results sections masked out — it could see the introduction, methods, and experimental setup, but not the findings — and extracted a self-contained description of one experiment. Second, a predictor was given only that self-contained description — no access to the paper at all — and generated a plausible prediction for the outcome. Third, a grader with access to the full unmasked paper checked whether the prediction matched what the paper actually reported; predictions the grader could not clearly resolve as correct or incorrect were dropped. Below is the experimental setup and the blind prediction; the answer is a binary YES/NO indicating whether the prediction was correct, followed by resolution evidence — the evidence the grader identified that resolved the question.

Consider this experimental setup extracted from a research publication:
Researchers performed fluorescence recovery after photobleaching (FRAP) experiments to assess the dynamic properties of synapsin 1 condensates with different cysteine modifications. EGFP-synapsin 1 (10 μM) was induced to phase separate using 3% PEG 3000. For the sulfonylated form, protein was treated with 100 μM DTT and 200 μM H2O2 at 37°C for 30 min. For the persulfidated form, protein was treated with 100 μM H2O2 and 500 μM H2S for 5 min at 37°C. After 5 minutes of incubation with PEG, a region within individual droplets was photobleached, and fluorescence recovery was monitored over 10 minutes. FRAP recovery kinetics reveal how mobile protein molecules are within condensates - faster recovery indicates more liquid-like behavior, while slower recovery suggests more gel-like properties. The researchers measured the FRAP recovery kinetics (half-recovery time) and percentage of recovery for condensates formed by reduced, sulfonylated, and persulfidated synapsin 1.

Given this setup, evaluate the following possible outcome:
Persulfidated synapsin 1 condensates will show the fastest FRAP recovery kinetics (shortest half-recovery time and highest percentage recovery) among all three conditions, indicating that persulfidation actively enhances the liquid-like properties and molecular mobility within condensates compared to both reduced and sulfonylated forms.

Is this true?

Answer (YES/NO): NO